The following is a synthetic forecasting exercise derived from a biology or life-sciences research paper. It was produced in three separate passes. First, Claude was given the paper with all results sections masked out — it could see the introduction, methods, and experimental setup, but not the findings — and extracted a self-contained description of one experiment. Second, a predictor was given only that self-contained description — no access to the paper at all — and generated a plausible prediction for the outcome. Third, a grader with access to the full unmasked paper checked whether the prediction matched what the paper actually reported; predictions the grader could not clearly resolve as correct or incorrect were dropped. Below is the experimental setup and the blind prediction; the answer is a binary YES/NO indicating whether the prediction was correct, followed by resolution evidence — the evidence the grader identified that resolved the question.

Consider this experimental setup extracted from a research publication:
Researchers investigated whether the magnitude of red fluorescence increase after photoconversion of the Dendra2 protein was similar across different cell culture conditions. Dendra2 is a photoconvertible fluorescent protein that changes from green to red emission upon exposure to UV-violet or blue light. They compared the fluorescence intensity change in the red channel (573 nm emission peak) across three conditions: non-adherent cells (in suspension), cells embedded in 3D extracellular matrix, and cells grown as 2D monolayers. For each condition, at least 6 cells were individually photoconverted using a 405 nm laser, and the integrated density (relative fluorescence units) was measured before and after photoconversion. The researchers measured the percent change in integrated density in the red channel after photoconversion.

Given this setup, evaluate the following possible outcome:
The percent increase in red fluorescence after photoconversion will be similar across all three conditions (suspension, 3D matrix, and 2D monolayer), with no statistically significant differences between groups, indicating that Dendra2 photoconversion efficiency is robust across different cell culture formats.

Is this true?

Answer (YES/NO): YES